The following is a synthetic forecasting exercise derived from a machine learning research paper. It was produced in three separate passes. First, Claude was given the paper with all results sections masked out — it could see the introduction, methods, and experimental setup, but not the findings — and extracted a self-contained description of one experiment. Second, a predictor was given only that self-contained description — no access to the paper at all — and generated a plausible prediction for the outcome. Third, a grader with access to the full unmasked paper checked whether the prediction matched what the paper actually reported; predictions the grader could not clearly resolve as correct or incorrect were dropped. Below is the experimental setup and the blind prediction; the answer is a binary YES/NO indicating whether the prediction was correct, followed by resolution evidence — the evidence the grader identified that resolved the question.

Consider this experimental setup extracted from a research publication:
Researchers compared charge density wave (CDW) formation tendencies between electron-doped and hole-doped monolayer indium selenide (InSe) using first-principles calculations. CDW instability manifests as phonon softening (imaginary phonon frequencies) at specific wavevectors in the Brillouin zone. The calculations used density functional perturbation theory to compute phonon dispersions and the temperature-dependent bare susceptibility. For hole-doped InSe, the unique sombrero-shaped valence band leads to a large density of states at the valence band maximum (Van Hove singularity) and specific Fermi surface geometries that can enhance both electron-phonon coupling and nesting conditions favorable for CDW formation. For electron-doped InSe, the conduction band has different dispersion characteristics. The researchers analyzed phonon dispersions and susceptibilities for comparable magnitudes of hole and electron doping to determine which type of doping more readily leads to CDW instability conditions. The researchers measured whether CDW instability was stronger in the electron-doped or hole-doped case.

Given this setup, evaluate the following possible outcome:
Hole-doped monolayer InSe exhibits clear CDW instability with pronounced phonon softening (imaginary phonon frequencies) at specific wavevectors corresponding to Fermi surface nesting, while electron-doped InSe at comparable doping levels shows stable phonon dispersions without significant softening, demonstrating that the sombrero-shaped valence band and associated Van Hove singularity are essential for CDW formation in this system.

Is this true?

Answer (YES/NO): YES